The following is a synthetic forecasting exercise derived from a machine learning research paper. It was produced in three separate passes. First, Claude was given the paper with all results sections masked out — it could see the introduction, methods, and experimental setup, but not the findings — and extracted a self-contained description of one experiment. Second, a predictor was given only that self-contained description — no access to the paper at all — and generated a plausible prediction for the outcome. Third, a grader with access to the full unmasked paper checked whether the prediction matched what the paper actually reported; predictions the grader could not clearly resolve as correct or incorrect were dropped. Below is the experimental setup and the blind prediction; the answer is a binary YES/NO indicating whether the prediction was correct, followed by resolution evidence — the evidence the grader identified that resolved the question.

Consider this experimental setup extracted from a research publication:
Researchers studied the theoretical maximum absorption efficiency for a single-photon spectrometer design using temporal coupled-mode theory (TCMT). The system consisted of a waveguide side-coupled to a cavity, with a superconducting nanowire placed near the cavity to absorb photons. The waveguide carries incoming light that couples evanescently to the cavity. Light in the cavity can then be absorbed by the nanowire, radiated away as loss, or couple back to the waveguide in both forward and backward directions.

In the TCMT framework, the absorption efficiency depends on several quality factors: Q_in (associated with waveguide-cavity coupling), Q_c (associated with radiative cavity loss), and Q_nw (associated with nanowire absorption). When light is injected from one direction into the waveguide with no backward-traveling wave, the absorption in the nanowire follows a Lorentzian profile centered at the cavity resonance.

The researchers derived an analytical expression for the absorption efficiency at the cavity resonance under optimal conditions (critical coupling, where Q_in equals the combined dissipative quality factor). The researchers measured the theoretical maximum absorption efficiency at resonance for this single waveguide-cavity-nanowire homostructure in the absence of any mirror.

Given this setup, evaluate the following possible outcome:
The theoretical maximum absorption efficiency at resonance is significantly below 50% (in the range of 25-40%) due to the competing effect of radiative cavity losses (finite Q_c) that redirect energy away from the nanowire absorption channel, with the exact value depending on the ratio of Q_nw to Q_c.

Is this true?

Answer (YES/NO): NO